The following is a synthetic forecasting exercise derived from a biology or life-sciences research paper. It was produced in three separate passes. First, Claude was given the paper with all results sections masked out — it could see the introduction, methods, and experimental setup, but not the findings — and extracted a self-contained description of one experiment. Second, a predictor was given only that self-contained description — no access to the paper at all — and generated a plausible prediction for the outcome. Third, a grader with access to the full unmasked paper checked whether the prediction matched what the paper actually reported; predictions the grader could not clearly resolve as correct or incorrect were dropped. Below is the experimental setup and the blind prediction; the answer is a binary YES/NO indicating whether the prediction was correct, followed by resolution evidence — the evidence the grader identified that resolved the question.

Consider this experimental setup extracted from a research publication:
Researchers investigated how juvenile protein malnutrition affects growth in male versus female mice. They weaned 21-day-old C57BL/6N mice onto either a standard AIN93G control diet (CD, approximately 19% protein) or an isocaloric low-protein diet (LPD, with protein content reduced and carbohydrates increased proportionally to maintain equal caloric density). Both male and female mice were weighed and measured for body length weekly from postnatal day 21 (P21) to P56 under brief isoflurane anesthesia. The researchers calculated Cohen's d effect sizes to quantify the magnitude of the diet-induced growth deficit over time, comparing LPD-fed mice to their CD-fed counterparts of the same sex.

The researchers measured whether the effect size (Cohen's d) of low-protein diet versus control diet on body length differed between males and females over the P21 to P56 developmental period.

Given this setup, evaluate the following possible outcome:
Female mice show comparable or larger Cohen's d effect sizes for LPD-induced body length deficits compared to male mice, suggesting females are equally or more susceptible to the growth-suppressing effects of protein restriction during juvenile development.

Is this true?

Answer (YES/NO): NO